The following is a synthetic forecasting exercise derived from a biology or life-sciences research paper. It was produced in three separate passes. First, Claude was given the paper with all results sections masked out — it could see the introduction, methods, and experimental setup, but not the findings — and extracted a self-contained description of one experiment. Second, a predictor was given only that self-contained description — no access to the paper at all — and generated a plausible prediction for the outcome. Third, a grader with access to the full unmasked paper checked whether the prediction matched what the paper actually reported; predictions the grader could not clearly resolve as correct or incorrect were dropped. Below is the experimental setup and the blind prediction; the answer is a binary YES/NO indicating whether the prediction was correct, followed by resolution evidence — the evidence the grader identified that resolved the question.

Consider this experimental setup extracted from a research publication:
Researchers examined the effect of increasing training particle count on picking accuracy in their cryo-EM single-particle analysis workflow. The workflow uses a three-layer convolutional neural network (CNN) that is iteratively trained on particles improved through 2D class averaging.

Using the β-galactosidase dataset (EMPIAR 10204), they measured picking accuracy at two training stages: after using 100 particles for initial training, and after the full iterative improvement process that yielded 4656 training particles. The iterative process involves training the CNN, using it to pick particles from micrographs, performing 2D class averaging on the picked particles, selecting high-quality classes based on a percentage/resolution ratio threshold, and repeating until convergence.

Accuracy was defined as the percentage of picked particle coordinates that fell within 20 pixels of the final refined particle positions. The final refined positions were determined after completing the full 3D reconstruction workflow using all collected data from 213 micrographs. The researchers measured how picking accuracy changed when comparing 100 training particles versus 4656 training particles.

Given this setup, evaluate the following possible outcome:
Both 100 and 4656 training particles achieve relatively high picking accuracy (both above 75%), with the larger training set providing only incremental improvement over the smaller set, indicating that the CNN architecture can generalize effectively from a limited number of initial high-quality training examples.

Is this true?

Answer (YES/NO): NO